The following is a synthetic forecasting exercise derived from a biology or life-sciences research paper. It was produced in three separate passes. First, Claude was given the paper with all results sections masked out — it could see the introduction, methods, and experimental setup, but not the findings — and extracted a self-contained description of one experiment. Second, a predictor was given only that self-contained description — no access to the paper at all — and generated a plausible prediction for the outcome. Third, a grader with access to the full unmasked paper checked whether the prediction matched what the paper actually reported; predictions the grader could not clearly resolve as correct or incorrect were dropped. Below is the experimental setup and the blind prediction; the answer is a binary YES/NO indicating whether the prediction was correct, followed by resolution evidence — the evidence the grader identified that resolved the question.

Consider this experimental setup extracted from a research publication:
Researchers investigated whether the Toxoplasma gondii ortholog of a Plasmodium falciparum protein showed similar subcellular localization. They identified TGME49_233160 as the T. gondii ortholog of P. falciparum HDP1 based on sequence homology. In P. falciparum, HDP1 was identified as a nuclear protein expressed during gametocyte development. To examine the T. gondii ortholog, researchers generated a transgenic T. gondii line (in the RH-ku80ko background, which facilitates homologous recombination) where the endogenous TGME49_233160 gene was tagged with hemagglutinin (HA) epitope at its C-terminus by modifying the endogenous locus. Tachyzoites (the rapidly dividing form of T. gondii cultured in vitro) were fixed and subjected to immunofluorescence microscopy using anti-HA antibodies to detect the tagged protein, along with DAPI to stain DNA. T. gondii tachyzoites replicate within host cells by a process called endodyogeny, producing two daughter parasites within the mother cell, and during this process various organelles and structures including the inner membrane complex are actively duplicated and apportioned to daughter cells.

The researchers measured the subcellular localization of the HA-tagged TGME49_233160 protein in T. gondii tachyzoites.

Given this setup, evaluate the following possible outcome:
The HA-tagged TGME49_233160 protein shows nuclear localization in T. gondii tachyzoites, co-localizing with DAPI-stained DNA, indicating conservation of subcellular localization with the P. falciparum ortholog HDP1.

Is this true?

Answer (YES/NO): YES